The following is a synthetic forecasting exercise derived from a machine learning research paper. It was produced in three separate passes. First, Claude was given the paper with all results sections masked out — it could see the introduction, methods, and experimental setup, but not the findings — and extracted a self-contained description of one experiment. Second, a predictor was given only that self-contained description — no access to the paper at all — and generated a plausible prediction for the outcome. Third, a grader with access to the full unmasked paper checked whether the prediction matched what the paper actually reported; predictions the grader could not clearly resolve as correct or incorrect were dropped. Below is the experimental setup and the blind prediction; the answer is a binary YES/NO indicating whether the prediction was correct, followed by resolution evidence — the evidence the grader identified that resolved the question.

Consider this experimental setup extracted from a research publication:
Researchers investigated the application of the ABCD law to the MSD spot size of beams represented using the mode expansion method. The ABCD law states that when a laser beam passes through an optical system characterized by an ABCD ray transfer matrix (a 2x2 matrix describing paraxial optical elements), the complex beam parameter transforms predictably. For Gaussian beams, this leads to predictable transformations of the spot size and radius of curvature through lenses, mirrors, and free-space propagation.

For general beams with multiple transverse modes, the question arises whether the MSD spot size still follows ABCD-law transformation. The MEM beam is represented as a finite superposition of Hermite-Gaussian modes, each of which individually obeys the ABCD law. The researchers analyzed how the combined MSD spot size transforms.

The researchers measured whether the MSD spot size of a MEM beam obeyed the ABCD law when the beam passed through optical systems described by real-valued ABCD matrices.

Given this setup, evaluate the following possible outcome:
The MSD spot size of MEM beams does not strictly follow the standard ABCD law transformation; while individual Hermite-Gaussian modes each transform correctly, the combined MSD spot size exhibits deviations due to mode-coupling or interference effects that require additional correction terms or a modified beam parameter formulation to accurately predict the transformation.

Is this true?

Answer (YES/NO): NO